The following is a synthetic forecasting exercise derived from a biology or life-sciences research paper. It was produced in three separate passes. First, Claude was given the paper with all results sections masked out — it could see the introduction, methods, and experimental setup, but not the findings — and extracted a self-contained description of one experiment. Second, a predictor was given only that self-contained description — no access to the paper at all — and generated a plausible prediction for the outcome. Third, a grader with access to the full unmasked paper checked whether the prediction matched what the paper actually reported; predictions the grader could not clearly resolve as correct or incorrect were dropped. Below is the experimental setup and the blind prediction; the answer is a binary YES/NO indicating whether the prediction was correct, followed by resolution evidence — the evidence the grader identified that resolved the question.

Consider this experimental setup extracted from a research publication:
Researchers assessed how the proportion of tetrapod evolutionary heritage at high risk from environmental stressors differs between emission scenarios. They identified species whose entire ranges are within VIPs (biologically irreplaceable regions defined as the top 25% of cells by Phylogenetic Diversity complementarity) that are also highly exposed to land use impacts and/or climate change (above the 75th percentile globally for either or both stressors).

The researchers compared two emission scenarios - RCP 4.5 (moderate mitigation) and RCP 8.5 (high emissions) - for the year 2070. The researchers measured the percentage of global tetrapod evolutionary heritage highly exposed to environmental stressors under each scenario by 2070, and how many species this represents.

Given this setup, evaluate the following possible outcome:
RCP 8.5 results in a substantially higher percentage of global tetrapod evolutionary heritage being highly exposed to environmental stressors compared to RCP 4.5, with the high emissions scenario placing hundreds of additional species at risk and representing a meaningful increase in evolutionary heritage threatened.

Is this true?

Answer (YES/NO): NO